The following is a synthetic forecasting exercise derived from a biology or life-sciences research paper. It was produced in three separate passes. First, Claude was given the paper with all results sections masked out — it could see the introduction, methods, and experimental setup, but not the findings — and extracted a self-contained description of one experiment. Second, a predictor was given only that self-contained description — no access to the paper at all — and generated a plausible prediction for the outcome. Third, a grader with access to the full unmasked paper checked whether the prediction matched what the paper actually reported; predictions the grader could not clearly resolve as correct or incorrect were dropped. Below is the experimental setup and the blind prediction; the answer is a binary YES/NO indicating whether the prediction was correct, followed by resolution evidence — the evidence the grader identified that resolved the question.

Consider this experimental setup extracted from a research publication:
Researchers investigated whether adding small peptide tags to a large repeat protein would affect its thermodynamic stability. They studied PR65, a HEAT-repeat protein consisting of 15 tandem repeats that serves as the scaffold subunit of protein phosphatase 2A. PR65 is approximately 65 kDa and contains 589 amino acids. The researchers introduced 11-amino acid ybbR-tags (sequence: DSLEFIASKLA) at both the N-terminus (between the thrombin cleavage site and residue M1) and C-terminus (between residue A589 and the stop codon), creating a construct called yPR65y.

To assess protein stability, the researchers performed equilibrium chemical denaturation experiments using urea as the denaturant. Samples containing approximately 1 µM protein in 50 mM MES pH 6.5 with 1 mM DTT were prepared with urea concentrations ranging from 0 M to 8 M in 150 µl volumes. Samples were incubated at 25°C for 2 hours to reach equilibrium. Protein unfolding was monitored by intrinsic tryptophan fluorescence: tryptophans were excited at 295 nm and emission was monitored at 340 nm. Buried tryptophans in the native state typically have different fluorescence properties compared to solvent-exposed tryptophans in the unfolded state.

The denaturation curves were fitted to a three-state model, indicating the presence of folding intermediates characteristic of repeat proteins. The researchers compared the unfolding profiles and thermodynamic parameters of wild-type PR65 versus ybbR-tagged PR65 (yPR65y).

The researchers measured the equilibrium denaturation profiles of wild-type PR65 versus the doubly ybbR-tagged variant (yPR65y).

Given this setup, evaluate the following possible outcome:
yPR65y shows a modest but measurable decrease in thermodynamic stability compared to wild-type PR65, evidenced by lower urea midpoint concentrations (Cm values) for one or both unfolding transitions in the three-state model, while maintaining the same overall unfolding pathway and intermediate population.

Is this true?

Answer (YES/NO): NO